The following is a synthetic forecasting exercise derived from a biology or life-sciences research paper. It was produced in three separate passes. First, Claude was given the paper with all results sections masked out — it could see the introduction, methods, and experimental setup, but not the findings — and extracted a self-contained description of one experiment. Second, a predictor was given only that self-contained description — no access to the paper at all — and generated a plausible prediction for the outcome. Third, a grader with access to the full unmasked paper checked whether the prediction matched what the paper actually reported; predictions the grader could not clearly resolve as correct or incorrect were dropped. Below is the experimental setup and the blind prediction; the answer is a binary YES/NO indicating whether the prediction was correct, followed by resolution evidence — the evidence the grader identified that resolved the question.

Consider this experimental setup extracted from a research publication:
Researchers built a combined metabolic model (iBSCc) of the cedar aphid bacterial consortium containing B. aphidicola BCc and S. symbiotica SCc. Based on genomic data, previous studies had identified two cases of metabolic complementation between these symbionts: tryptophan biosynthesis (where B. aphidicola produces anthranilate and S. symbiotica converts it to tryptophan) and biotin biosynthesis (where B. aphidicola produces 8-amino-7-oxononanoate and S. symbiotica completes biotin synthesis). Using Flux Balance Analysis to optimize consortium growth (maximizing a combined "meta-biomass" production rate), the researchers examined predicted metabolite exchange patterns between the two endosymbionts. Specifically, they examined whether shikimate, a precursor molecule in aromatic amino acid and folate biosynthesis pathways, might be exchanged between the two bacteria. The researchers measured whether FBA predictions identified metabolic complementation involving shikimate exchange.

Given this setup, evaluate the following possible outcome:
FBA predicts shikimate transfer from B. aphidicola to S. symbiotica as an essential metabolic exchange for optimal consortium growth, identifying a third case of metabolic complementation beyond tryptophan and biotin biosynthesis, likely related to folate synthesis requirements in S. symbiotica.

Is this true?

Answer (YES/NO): YES